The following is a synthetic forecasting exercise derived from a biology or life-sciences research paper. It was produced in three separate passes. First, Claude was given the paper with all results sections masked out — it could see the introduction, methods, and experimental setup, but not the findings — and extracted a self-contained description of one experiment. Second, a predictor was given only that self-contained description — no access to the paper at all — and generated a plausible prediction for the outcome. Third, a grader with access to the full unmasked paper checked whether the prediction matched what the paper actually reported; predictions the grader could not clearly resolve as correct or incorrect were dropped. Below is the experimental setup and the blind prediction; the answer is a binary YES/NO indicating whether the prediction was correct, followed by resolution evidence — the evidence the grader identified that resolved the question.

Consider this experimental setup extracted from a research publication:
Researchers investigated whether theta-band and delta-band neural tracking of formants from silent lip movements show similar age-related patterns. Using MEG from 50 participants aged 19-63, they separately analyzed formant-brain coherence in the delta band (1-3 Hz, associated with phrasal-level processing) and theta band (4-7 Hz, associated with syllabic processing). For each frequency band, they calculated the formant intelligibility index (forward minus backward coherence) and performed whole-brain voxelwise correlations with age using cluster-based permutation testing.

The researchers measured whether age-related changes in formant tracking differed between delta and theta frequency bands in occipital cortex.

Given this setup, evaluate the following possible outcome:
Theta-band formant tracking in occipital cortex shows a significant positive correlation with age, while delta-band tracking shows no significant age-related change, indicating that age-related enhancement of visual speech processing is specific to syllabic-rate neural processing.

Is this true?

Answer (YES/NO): NO